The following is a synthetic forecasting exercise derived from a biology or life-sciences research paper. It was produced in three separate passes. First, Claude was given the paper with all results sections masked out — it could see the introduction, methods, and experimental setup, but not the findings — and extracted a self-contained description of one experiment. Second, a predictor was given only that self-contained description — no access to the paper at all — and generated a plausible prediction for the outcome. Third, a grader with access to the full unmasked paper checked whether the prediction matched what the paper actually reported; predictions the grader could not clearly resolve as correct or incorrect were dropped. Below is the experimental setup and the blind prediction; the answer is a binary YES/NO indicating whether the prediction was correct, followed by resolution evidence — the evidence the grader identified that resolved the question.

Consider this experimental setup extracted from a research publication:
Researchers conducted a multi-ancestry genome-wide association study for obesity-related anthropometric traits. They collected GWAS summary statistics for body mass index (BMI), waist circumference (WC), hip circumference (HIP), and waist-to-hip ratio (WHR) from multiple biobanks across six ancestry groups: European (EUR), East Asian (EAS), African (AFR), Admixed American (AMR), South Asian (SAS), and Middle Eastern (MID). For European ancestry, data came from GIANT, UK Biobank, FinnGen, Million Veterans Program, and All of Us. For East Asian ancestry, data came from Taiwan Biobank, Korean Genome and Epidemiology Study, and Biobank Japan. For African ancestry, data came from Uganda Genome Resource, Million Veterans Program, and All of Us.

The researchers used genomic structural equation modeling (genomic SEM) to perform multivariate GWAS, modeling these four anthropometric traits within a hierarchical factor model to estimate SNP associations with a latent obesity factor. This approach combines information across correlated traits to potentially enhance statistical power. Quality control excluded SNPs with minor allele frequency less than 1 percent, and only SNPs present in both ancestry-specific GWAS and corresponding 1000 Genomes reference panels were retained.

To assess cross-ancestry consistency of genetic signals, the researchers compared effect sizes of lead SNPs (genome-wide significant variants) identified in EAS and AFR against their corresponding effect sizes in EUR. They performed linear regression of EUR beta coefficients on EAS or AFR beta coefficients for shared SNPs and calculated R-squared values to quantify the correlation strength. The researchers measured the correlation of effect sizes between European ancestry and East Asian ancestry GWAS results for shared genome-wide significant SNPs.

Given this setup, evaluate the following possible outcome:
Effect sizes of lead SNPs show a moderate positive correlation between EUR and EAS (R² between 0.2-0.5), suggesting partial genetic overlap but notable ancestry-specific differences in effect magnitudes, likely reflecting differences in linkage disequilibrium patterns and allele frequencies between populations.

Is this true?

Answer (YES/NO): NO